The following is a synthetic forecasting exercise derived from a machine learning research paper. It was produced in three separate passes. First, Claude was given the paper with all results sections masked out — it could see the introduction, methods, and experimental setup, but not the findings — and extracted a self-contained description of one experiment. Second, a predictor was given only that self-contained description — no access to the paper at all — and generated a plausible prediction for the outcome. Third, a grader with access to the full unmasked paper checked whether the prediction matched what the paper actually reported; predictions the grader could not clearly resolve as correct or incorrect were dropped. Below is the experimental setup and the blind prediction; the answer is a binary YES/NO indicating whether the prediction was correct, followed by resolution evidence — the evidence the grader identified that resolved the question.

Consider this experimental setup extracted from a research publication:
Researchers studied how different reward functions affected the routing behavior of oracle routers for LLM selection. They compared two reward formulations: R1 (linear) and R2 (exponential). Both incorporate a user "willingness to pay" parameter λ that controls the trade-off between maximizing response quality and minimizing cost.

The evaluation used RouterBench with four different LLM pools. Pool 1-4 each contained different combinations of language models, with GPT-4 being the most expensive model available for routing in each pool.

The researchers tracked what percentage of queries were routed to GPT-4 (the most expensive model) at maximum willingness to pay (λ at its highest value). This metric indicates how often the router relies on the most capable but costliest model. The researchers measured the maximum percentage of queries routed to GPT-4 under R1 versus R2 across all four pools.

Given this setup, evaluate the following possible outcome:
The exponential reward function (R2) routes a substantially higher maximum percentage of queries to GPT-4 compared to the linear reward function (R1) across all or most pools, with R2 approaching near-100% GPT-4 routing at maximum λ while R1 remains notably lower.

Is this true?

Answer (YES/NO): NO